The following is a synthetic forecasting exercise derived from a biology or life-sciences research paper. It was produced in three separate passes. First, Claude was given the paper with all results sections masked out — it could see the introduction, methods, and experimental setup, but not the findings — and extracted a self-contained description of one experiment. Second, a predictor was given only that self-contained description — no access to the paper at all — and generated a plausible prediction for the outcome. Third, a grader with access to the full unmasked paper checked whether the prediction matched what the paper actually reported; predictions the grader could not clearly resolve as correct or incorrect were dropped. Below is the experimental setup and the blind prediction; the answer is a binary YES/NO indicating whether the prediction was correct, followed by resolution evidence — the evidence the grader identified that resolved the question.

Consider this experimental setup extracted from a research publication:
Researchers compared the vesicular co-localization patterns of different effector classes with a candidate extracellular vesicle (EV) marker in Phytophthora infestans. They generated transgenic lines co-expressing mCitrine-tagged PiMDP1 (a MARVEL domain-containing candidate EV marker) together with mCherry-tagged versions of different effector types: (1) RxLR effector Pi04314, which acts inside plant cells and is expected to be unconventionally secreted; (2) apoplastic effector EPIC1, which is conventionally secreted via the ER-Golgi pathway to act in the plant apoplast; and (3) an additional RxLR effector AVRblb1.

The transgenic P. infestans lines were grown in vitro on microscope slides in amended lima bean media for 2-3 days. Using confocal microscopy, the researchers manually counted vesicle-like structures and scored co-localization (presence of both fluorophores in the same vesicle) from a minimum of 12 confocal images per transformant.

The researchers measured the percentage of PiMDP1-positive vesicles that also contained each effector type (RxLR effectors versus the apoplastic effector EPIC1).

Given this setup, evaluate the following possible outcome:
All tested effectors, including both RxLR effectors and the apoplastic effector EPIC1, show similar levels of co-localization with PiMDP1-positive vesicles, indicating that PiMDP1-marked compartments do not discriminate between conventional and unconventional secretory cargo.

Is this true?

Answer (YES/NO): NO